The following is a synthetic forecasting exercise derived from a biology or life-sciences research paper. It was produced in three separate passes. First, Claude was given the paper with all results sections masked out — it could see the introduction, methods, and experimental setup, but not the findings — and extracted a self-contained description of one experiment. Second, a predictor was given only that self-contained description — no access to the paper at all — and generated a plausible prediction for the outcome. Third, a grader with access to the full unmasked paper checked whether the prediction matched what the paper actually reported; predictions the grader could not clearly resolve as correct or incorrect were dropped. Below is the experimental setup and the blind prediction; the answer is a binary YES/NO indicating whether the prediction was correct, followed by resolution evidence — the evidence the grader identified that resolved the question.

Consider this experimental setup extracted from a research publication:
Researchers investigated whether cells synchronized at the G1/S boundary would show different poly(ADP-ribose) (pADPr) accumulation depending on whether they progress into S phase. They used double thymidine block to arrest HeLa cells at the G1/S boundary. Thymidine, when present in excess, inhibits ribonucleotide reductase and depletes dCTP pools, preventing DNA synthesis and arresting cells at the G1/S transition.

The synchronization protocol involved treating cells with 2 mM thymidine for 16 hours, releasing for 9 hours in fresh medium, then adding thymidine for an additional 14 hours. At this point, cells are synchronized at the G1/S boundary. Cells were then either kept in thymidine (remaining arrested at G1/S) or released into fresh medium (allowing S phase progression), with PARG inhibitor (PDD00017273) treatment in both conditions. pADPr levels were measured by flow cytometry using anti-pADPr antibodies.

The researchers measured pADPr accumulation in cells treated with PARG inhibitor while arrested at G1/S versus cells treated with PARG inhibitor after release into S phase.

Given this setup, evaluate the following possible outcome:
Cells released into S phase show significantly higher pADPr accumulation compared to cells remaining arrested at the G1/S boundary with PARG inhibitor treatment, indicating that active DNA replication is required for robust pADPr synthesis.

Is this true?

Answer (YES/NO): YES